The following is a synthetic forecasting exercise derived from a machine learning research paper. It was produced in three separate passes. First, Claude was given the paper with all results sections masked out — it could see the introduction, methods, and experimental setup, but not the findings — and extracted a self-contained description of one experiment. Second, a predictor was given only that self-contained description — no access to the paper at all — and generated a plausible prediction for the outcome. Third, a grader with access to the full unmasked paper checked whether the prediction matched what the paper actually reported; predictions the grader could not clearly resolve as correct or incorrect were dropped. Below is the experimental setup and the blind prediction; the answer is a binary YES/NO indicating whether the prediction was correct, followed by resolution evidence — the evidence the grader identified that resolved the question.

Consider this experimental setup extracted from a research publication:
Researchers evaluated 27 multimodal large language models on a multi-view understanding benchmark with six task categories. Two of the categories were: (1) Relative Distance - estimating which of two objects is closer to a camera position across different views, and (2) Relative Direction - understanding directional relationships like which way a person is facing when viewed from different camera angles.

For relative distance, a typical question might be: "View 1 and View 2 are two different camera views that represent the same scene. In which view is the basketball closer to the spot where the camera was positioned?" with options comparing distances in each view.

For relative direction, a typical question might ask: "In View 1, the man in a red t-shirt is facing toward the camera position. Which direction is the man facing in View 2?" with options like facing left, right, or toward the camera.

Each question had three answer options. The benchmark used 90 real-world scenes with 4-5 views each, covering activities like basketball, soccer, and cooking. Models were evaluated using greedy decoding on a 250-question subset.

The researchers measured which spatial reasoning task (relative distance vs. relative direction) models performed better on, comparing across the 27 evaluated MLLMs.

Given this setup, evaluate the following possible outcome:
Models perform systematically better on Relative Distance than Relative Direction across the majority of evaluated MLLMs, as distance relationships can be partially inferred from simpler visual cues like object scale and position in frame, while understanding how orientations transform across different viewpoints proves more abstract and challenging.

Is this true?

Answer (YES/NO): YES